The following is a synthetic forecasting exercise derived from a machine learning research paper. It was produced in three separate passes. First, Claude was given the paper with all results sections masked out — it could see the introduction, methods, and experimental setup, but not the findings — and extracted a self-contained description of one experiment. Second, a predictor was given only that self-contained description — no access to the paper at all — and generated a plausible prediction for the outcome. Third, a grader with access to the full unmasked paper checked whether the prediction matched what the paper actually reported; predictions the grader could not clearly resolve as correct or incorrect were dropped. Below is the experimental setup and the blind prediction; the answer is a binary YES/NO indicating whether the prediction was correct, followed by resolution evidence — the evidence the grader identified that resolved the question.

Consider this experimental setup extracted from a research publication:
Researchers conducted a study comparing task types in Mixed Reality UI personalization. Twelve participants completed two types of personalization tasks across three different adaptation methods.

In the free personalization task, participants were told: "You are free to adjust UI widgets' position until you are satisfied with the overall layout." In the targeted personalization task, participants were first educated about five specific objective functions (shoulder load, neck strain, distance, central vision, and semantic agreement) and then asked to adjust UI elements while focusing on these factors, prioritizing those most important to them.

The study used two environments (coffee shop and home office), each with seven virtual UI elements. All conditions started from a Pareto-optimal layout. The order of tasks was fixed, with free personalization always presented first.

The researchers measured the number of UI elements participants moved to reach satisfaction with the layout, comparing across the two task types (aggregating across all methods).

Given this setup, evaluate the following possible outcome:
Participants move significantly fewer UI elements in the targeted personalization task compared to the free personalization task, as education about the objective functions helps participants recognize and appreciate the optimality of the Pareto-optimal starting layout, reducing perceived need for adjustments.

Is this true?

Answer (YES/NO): NO